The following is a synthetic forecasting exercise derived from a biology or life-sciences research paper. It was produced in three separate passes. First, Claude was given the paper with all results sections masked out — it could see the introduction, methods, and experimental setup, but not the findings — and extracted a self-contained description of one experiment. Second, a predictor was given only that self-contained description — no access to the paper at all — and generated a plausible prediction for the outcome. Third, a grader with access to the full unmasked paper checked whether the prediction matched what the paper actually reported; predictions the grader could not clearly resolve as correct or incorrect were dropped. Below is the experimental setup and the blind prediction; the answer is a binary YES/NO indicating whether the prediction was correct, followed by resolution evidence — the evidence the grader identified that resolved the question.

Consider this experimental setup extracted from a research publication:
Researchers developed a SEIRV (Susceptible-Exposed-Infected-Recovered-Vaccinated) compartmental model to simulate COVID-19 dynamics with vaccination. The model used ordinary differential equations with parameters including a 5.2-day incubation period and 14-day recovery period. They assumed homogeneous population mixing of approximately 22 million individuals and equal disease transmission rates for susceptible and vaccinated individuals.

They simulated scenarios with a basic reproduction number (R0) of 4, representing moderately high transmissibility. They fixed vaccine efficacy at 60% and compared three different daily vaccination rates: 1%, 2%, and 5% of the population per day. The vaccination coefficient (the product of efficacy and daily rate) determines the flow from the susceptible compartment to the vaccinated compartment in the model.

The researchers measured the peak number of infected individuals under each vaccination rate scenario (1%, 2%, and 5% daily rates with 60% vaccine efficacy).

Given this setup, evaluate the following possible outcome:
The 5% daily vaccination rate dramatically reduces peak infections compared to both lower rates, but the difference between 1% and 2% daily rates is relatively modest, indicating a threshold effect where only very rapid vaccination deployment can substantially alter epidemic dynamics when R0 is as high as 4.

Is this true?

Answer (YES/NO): NO